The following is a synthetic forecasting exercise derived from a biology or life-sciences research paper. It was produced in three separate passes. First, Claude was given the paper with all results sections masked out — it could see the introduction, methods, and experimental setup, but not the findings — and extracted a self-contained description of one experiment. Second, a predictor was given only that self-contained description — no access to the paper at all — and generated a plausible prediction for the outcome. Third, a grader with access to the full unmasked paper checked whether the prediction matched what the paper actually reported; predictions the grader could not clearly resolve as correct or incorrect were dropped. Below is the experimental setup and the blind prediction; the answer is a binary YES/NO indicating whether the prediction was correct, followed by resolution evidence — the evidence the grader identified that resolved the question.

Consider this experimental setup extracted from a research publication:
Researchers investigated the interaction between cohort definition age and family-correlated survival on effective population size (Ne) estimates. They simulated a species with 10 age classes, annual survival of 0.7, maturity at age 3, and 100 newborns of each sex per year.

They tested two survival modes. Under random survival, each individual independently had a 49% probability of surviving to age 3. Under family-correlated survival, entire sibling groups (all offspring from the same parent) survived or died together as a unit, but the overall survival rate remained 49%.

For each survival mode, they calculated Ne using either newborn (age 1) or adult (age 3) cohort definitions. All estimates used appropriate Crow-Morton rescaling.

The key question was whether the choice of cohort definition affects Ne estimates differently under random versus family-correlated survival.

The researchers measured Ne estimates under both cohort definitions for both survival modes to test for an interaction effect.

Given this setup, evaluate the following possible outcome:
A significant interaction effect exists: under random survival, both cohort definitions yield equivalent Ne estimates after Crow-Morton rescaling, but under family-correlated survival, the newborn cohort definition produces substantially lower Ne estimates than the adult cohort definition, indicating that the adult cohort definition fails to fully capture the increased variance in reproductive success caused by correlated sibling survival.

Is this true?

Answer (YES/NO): NO